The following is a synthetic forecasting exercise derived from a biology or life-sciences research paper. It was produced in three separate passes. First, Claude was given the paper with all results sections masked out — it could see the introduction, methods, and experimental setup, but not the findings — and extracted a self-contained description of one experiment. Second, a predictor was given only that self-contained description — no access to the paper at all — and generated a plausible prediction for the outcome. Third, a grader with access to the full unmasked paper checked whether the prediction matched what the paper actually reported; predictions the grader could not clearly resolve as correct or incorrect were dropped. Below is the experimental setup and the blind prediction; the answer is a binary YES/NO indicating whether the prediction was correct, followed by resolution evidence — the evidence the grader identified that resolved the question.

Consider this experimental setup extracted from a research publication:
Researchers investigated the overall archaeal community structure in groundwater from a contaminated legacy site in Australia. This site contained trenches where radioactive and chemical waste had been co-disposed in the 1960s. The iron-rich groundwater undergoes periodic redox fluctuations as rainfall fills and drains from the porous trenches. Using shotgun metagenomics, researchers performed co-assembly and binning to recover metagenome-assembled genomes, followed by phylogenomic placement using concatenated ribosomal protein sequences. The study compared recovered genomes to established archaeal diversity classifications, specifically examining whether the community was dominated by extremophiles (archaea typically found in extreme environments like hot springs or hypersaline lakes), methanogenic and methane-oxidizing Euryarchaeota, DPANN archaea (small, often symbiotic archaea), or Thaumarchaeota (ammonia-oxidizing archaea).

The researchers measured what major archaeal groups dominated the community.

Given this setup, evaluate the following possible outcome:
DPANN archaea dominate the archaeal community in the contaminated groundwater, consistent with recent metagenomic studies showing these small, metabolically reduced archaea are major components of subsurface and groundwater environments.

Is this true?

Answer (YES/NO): YES